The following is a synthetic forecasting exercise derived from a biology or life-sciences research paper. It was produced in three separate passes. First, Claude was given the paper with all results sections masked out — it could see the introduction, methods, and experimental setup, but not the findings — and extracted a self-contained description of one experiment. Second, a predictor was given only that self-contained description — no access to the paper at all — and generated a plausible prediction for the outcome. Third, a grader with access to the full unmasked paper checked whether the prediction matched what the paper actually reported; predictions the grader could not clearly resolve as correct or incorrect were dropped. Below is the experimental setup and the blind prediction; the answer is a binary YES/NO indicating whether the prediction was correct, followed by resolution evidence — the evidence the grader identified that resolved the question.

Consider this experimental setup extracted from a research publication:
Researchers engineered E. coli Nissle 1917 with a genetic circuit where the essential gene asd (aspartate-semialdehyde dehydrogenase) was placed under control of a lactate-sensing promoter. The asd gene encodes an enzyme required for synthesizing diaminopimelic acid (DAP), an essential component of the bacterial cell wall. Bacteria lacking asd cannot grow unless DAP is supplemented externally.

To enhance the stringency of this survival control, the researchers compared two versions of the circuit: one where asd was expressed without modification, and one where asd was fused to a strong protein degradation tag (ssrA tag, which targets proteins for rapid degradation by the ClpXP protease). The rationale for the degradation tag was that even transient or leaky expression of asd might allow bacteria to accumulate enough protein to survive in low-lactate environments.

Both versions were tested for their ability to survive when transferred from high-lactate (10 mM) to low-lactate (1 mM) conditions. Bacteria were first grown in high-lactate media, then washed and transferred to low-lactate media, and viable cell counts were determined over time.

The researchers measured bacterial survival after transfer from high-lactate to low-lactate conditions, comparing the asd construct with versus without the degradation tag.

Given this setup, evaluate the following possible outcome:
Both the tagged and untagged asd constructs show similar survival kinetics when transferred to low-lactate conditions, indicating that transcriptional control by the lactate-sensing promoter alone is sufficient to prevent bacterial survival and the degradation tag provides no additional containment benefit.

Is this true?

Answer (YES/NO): NO